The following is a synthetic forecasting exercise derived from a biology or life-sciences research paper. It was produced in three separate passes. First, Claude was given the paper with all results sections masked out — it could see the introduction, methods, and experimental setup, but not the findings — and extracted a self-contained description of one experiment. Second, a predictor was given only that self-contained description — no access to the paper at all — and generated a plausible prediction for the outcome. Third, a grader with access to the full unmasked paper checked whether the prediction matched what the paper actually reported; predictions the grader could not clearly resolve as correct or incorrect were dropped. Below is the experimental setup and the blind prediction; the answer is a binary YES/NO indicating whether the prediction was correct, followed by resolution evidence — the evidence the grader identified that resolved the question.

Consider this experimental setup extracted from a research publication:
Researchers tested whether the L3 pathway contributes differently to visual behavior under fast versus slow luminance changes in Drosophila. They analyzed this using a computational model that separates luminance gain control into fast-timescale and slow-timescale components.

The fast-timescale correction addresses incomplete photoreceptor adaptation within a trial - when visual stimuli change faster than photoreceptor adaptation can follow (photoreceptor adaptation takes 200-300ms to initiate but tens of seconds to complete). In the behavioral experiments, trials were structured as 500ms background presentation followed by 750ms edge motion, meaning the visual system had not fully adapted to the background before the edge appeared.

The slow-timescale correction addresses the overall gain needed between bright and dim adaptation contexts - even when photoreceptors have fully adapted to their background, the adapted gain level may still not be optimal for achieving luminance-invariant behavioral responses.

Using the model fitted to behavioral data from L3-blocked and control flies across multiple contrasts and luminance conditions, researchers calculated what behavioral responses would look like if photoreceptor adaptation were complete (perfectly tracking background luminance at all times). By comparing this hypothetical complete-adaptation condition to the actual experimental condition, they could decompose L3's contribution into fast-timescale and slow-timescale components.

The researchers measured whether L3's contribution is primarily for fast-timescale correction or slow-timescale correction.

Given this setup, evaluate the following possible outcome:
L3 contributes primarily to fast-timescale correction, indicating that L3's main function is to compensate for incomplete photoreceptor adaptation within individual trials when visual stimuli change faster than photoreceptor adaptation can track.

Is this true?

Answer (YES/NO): NO